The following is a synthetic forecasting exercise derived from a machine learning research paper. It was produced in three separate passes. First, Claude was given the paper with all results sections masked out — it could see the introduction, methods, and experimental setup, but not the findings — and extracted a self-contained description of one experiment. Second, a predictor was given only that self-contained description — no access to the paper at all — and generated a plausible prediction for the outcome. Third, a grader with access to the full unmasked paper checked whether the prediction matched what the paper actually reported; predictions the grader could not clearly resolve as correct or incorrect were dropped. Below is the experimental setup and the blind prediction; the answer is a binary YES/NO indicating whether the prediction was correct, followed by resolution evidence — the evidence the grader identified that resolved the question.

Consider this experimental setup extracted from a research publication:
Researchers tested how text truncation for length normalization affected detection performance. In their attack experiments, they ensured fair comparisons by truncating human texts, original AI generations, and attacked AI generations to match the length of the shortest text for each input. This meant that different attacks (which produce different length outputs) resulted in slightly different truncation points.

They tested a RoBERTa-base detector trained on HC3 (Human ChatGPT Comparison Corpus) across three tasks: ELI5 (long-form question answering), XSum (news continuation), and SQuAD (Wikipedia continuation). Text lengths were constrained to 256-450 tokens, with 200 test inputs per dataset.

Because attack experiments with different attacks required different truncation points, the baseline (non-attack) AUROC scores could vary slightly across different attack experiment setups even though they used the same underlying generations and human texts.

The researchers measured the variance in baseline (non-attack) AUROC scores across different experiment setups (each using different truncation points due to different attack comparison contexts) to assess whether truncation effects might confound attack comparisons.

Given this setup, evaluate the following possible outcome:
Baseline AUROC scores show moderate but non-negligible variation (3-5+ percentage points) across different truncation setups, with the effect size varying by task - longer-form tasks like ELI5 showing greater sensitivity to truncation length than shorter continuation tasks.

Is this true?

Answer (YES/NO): NO